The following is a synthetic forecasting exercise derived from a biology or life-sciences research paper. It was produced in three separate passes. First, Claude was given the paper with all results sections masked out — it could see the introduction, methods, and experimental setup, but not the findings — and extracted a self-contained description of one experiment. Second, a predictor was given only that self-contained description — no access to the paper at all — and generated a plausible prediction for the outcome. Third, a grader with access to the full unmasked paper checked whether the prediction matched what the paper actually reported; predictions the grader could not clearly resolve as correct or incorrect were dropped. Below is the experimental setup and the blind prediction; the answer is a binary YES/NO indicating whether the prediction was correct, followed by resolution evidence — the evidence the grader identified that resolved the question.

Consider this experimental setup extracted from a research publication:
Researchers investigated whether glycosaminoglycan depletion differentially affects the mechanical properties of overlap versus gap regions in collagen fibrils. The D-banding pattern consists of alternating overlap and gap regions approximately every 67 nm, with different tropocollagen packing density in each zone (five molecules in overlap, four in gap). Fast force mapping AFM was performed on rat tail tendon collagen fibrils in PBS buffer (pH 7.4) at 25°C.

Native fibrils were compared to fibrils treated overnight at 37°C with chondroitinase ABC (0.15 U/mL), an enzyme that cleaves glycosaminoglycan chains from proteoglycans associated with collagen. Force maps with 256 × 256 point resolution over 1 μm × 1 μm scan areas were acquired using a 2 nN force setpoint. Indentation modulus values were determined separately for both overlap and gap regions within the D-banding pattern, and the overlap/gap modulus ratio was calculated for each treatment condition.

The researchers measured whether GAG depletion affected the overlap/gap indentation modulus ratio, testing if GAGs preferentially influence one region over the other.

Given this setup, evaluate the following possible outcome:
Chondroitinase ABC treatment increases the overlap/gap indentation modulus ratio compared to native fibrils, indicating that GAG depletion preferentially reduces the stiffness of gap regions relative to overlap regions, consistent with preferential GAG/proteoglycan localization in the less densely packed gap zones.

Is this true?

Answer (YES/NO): NO